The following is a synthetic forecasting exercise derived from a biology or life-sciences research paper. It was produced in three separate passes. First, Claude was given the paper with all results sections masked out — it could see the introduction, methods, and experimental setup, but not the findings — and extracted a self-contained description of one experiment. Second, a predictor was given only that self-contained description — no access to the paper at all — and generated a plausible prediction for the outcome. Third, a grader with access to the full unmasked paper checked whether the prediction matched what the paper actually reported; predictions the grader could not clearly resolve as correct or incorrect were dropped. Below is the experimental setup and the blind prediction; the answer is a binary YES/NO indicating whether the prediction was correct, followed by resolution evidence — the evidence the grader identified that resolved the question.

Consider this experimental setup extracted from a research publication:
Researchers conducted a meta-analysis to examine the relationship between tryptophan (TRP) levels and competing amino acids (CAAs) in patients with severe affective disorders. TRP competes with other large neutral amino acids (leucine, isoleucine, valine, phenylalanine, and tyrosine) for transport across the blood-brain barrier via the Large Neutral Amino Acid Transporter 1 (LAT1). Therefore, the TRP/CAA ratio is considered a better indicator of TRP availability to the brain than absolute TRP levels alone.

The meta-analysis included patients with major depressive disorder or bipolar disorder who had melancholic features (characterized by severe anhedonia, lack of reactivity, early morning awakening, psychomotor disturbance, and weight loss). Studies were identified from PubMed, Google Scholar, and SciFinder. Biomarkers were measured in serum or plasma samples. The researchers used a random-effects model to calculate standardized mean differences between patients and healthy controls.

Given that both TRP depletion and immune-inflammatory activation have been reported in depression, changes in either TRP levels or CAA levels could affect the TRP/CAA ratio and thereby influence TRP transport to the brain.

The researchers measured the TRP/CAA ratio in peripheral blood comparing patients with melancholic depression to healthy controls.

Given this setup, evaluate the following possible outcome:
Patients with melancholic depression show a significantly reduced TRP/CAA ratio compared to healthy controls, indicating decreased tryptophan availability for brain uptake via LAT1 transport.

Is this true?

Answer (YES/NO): YES